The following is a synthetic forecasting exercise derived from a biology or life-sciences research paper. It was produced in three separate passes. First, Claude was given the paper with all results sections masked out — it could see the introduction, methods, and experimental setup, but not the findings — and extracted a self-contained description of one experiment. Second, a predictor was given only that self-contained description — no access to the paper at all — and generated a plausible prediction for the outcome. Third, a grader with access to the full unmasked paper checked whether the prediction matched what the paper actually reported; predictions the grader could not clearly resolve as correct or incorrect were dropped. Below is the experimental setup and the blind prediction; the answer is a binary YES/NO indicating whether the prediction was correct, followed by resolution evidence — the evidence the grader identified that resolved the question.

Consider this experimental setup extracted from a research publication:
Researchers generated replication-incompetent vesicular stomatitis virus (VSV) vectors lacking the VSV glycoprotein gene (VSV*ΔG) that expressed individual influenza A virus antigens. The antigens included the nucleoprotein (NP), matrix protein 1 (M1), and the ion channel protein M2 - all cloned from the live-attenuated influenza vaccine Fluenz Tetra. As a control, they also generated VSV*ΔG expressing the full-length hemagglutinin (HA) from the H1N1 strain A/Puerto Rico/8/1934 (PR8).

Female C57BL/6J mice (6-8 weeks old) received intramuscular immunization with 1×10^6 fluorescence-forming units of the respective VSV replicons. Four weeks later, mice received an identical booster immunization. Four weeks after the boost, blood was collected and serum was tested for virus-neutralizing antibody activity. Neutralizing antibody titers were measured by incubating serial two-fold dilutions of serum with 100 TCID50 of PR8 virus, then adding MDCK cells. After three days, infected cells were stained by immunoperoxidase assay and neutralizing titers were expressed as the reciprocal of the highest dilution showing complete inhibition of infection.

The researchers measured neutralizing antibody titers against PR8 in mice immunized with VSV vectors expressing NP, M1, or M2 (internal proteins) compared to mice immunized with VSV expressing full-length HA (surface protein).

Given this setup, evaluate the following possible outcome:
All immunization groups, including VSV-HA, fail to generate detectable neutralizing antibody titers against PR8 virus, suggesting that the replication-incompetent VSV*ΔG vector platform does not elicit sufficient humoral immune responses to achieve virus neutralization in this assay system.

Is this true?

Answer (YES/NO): NO